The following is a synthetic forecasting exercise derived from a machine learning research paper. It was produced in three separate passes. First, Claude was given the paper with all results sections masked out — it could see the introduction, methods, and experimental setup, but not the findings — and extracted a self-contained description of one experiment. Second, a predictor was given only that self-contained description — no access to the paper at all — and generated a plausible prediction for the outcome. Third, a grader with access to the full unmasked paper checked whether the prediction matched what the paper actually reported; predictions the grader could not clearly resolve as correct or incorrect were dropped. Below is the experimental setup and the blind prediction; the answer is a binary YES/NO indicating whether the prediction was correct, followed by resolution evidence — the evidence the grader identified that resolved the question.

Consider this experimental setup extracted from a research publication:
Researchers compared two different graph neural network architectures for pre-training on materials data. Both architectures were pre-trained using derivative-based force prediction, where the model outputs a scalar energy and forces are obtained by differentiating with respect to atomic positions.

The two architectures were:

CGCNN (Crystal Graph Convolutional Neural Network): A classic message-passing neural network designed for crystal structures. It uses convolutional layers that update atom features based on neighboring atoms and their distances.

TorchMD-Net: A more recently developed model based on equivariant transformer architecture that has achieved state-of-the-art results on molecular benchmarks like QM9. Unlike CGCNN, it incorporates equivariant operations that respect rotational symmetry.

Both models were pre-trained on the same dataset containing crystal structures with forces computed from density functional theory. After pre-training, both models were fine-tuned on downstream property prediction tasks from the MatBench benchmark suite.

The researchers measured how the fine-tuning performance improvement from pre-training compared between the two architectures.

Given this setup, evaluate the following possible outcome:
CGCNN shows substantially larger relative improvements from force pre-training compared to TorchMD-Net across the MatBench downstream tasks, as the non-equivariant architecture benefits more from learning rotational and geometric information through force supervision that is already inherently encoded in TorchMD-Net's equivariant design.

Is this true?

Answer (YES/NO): NO